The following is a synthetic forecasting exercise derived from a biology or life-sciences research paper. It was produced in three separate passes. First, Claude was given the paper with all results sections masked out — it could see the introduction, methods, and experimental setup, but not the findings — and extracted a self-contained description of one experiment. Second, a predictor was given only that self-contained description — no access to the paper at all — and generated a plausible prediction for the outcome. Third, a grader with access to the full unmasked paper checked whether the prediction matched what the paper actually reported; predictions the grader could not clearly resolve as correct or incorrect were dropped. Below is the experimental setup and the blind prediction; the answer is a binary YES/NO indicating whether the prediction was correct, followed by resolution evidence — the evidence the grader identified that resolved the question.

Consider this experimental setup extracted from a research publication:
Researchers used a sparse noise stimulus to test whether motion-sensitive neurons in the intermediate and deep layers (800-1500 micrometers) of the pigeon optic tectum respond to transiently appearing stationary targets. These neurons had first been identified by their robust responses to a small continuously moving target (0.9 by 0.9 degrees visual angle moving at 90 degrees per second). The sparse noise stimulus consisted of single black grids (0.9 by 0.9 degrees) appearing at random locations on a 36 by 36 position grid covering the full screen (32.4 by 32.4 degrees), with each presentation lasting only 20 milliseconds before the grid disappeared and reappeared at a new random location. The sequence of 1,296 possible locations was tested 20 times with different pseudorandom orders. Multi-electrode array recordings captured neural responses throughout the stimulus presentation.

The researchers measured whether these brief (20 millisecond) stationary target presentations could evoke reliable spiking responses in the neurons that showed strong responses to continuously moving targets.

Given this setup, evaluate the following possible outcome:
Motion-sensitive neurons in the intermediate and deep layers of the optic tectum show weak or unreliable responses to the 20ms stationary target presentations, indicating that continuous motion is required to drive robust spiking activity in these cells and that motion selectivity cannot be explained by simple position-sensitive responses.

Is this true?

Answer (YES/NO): YES